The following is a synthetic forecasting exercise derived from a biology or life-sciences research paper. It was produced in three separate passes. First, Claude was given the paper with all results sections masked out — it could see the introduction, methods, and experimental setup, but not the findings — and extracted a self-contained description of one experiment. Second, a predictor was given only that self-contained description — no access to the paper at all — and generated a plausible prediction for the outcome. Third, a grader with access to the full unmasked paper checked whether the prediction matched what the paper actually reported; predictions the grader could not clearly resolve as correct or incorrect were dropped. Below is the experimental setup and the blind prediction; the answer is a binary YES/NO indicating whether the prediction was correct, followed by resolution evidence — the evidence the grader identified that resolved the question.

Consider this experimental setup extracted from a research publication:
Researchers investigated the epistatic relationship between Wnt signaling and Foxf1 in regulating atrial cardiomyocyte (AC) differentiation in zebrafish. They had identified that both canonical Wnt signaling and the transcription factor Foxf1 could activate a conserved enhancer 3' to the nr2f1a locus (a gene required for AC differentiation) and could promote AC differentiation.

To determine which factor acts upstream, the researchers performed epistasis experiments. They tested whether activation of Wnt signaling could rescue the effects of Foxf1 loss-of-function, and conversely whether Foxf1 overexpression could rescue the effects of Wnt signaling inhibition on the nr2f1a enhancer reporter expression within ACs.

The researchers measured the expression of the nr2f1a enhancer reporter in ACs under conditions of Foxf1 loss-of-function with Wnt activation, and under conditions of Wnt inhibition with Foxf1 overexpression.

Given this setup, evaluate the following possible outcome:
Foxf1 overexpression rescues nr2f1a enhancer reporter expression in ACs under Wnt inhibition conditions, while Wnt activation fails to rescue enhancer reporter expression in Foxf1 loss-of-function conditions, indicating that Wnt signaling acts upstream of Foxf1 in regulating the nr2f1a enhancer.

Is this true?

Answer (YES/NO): NO